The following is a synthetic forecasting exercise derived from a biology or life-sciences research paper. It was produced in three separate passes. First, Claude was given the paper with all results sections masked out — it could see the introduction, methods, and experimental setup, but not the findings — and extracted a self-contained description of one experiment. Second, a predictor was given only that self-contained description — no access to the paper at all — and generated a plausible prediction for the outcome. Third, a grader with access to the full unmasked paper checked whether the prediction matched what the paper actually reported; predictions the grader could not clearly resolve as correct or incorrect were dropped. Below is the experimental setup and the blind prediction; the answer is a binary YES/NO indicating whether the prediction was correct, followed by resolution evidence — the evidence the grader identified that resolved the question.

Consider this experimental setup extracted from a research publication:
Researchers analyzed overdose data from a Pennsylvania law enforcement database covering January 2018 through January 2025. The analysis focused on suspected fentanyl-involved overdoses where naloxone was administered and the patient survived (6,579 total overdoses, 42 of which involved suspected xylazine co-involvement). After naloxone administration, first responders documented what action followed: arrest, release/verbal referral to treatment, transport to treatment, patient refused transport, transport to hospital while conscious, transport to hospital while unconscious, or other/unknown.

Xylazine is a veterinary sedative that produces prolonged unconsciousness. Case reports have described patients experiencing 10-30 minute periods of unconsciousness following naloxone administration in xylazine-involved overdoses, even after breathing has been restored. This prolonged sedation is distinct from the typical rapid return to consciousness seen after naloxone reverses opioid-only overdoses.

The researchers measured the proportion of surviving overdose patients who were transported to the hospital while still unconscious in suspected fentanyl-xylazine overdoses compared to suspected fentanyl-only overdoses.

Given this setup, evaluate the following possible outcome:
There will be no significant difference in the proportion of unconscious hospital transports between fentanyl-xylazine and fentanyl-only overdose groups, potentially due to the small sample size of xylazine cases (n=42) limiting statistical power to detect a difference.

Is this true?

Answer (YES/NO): NO